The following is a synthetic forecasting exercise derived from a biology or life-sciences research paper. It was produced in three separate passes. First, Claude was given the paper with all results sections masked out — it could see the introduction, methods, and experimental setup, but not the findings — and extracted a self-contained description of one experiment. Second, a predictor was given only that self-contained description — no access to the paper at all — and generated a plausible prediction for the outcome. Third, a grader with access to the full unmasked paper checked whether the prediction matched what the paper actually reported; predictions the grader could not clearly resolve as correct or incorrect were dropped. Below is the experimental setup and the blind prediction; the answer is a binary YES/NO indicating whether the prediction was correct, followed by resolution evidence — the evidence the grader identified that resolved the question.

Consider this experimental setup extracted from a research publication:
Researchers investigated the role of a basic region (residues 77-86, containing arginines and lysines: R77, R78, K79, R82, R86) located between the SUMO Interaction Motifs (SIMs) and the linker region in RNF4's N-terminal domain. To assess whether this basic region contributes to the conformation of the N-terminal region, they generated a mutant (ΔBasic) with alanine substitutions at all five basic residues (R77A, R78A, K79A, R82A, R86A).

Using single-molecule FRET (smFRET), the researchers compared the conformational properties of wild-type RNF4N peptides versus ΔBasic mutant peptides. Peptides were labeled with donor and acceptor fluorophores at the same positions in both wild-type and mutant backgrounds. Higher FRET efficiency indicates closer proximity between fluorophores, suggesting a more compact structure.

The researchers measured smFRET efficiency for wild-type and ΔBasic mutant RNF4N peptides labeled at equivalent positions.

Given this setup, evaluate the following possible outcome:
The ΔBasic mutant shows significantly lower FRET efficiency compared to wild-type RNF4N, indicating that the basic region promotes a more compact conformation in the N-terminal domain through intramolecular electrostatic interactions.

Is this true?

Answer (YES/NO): YES